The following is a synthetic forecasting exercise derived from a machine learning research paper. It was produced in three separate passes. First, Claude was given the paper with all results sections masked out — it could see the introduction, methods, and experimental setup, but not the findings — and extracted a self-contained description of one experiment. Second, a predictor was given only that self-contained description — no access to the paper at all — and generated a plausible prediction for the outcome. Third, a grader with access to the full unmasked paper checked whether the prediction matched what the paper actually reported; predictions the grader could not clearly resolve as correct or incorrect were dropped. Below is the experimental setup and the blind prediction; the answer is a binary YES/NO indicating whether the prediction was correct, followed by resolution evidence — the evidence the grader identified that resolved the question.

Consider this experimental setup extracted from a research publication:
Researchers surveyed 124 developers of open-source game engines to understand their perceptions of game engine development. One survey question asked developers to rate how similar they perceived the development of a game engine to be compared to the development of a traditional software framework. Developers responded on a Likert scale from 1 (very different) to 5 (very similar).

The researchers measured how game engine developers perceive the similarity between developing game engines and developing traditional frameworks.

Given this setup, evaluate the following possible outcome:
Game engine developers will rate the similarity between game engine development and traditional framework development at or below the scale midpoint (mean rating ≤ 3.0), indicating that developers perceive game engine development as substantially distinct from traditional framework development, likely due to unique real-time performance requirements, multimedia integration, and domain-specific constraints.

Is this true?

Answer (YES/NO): YES